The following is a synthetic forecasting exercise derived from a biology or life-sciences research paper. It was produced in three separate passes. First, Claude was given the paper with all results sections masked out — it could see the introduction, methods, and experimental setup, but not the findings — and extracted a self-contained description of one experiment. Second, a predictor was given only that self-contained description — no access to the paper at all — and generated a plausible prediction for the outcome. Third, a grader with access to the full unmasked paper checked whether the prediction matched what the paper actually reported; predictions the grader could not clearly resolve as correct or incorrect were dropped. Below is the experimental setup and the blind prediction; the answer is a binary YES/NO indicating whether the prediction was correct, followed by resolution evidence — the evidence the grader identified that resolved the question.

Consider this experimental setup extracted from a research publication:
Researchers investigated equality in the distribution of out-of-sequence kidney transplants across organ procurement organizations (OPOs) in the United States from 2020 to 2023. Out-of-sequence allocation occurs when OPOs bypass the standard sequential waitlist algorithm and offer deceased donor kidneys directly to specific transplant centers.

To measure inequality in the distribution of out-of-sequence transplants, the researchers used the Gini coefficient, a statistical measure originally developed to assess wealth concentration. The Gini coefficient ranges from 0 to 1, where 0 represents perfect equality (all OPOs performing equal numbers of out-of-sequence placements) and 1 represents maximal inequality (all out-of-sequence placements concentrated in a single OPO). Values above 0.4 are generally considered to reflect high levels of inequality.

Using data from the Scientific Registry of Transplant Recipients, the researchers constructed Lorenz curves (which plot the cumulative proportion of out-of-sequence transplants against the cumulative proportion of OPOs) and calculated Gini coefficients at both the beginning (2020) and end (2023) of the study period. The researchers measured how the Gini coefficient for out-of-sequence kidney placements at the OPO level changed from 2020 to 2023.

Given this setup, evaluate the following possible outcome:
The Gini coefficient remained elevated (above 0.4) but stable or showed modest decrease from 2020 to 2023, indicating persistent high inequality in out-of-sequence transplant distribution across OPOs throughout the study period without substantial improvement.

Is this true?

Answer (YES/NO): NO